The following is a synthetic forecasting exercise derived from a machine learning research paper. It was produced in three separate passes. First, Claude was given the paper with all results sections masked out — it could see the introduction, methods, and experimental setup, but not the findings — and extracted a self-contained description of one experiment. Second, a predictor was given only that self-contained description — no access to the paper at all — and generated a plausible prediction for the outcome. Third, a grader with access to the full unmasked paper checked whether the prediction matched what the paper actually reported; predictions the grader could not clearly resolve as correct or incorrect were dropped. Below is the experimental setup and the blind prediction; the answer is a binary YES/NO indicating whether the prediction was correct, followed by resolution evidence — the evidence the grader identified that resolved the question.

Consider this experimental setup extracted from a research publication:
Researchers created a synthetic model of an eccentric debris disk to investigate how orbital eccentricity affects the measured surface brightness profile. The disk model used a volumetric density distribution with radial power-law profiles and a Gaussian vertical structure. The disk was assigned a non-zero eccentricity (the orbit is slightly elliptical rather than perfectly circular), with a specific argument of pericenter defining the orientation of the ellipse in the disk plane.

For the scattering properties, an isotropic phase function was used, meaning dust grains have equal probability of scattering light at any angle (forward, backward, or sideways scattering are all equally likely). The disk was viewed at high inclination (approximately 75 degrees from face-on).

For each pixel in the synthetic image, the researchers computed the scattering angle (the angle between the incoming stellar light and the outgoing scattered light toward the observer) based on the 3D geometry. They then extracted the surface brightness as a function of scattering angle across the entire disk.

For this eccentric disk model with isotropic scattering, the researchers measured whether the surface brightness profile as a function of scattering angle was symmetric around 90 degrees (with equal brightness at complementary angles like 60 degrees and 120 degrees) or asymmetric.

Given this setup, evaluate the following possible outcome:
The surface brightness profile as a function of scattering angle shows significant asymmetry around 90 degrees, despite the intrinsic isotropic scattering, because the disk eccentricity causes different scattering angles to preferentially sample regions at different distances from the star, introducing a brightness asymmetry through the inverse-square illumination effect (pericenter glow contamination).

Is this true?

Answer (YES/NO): YES